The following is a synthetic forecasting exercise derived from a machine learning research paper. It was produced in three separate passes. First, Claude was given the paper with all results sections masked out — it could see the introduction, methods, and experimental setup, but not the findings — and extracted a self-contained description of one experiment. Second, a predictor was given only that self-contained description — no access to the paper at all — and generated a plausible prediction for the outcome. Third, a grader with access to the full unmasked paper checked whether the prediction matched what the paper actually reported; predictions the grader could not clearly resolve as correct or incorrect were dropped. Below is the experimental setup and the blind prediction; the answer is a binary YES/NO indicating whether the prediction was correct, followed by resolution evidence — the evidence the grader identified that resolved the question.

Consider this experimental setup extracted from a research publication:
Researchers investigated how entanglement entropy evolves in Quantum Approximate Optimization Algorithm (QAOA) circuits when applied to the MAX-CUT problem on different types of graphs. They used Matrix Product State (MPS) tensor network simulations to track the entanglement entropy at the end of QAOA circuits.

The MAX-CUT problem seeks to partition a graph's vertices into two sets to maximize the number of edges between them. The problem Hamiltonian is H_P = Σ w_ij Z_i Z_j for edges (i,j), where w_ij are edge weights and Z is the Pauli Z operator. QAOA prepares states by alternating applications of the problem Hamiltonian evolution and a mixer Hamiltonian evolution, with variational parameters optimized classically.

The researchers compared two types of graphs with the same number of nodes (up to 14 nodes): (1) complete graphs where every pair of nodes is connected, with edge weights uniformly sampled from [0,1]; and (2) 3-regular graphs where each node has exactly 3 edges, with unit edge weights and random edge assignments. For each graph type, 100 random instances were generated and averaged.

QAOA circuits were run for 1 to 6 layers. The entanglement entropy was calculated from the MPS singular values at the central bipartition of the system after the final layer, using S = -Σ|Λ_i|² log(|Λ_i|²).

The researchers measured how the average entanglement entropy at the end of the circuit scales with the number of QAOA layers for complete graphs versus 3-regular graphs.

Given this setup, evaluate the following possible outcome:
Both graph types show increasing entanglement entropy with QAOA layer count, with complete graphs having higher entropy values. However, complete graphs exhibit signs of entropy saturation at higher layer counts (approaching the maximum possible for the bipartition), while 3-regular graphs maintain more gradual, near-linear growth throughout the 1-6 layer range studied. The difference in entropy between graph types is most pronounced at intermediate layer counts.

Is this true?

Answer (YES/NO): NO